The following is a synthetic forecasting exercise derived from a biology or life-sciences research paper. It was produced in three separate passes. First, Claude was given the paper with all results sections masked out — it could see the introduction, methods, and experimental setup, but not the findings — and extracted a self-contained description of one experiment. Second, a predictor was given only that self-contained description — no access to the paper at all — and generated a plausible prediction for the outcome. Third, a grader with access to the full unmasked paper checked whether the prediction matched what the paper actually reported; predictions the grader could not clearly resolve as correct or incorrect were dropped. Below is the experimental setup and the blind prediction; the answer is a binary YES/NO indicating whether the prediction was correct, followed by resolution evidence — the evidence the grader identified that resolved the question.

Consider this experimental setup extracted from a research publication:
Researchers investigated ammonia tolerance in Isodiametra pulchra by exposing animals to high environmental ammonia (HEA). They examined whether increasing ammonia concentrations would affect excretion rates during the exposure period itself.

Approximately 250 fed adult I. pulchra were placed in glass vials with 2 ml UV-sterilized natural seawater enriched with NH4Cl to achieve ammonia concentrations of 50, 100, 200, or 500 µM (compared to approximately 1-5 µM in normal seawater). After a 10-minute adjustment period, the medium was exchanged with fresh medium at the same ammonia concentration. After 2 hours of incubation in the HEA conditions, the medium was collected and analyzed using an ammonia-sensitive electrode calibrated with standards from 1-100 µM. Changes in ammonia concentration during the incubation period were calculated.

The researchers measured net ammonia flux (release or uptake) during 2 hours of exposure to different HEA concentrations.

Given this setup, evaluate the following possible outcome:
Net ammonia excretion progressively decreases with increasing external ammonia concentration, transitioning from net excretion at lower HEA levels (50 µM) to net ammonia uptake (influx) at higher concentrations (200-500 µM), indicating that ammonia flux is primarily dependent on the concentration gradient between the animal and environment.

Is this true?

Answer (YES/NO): NO